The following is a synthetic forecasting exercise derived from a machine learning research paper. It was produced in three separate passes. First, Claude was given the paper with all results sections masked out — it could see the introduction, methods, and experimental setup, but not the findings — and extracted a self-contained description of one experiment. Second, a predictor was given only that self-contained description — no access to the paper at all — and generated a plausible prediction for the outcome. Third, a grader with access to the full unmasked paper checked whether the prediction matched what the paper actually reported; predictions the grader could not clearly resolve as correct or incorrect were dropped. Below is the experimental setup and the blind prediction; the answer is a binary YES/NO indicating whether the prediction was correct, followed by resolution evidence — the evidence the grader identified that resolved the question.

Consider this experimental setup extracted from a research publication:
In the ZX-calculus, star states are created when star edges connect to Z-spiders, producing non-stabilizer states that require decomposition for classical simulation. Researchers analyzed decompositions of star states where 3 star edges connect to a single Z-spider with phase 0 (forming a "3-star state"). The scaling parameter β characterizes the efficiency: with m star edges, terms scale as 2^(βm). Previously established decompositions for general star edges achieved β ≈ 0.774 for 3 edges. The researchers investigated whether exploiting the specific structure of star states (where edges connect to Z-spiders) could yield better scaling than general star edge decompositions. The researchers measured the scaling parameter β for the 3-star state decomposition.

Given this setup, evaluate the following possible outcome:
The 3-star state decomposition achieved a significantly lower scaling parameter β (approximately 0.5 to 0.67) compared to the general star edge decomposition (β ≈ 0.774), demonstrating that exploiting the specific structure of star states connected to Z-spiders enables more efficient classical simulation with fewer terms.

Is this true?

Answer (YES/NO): YES